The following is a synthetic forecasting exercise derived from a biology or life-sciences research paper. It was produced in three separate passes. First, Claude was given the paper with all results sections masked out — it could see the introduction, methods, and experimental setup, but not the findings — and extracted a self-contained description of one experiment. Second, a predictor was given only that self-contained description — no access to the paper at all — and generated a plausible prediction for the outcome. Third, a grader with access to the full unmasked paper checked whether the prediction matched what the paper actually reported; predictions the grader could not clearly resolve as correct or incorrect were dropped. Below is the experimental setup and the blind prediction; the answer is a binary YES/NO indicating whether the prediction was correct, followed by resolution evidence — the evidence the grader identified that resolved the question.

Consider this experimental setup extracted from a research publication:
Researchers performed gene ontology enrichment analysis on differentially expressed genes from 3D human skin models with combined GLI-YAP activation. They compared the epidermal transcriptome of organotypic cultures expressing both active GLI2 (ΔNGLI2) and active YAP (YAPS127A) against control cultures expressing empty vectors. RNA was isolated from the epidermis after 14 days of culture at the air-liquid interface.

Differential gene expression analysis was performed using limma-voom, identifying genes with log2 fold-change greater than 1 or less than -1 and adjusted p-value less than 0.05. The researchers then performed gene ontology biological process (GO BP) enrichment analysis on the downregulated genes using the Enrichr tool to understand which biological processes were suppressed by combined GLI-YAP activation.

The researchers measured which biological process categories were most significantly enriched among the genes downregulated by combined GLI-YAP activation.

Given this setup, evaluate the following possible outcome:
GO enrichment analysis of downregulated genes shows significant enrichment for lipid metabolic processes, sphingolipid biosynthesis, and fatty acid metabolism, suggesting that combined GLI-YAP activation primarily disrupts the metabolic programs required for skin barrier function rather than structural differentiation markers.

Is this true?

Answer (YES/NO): NO